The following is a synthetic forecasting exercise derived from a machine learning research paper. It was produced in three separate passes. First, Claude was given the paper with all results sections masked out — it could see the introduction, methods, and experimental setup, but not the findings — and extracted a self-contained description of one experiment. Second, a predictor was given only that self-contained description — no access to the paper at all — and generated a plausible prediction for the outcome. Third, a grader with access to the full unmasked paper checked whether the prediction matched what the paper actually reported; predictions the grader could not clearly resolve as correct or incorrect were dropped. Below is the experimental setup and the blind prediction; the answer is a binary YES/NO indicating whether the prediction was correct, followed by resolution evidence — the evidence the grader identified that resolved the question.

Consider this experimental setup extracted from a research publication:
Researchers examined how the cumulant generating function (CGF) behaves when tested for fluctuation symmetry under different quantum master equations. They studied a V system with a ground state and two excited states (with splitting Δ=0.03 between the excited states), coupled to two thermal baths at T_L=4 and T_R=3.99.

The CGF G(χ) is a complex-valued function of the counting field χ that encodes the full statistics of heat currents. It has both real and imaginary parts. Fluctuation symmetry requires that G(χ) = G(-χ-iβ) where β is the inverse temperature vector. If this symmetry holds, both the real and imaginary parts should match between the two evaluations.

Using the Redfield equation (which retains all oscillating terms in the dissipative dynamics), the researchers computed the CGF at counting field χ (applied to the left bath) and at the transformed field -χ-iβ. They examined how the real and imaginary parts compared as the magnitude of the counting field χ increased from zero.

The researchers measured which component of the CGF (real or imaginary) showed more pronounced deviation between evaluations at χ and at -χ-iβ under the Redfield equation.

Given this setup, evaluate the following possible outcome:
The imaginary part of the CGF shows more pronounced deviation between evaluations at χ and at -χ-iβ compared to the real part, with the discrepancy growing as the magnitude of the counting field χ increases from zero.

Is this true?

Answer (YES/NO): YES